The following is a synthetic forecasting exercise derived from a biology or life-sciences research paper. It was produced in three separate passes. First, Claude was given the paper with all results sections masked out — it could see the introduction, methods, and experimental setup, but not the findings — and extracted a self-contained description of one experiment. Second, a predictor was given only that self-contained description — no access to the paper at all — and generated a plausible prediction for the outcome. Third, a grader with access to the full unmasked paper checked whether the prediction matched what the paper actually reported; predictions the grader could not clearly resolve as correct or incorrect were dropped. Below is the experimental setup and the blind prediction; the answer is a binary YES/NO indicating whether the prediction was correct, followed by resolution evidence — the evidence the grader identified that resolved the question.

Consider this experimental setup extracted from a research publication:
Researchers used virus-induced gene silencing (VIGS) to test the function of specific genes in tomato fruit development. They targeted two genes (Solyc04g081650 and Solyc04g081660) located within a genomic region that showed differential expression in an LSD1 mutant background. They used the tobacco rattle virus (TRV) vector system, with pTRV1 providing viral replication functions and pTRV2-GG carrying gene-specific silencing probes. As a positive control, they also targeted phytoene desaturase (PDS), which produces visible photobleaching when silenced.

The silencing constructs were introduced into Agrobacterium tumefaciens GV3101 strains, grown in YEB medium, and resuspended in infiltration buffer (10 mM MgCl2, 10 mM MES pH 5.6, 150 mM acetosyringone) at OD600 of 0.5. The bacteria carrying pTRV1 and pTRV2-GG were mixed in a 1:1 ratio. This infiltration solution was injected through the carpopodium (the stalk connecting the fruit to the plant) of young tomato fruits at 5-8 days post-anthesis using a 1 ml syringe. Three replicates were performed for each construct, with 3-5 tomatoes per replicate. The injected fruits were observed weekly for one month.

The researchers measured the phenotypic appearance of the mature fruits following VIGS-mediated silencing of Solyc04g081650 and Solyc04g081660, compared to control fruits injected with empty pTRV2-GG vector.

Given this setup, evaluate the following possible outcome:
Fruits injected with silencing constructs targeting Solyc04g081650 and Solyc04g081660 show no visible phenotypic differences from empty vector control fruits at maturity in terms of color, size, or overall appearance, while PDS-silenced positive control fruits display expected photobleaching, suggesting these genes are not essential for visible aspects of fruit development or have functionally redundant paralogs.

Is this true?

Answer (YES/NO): NO